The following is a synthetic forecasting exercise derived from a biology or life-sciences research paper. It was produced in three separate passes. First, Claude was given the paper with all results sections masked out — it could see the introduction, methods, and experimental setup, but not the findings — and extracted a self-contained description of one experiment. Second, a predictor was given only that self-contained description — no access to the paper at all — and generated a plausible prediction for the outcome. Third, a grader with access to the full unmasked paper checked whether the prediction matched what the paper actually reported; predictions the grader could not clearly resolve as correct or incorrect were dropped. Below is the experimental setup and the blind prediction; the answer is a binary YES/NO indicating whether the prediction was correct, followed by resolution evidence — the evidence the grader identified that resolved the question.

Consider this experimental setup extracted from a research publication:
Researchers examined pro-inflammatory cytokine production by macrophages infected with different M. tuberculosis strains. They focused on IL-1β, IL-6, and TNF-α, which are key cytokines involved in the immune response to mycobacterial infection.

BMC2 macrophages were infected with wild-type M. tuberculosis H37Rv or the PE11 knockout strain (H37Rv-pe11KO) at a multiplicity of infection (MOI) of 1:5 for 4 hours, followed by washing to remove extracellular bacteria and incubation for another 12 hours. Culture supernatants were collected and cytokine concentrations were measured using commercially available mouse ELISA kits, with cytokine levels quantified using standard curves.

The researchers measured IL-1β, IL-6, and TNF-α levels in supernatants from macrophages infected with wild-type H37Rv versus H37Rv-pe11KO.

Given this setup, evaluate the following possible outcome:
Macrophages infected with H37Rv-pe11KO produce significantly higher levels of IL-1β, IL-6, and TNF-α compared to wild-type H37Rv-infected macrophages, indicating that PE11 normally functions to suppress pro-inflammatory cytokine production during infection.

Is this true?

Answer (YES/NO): NO